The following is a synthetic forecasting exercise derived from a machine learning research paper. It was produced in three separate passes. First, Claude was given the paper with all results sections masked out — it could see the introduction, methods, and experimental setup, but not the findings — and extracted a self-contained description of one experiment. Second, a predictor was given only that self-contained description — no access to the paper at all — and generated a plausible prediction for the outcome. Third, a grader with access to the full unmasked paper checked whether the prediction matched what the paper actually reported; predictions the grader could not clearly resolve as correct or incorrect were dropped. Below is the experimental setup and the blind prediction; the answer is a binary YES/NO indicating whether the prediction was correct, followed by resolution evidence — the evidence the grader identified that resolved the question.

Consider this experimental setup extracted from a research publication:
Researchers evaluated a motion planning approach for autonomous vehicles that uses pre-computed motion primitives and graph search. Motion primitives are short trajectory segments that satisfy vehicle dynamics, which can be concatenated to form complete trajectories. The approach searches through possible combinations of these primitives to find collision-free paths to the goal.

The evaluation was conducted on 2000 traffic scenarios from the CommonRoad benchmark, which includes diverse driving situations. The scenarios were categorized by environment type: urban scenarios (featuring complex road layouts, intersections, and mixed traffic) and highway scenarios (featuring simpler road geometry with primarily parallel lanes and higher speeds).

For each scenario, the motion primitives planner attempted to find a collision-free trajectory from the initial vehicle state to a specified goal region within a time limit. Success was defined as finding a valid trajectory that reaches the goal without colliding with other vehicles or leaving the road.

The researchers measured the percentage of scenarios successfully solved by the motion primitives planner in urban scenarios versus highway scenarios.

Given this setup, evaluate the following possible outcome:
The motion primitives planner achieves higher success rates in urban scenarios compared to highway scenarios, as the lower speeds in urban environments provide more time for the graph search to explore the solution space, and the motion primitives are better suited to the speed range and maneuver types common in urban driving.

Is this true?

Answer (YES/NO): NO